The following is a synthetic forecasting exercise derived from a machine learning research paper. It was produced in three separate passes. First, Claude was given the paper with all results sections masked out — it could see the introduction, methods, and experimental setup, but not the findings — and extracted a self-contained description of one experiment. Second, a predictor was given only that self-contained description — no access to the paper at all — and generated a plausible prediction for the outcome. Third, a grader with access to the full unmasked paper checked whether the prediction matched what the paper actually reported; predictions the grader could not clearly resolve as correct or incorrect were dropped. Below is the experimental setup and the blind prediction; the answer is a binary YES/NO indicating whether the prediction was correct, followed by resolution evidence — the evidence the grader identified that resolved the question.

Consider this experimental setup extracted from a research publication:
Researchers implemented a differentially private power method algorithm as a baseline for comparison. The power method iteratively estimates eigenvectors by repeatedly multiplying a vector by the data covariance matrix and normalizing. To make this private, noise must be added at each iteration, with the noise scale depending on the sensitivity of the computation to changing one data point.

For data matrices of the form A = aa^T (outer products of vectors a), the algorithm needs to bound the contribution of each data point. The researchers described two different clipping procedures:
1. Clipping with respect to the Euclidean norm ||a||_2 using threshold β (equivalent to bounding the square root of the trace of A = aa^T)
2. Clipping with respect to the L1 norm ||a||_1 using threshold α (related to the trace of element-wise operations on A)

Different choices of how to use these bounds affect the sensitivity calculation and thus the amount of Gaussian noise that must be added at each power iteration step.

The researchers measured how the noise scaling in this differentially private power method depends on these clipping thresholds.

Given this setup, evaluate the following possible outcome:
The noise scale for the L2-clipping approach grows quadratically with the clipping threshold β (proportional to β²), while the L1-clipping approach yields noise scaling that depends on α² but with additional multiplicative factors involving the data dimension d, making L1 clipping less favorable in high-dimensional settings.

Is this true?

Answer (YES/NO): NO